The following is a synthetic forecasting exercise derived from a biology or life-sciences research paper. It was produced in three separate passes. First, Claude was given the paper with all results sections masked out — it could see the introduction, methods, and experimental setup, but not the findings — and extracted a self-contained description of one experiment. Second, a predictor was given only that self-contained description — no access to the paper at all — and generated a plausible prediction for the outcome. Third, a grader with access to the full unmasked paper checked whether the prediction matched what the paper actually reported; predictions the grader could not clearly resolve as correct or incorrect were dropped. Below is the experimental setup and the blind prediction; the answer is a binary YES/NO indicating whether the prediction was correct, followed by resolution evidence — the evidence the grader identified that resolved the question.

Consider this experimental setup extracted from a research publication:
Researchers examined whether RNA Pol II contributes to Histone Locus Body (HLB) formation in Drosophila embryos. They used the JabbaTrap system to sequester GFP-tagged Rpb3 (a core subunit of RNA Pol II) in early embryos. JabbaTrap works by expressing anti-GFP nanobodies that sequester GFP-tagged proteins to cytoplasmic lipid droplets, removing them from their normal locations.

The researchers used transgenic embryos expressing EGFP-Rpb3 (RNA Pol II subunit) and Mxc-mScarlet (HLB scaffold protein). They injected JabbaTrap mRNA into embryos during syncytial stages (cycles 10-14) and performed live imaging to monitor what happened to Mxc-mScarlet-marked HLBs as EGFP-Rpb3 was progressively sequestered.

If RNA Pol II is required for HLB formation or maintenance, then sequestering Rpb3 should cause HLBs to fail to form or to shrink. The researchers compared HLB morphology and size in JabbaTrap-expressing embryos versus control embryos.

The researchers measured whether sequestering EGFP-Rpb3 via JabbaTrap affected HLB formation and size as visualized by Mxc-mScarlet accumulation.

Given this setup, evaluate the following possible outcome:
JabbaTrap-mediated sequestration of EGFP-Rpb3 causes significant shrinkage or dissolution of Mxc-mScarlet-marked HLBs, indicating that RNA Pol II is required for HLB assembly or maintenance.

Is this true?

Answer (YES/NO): NO